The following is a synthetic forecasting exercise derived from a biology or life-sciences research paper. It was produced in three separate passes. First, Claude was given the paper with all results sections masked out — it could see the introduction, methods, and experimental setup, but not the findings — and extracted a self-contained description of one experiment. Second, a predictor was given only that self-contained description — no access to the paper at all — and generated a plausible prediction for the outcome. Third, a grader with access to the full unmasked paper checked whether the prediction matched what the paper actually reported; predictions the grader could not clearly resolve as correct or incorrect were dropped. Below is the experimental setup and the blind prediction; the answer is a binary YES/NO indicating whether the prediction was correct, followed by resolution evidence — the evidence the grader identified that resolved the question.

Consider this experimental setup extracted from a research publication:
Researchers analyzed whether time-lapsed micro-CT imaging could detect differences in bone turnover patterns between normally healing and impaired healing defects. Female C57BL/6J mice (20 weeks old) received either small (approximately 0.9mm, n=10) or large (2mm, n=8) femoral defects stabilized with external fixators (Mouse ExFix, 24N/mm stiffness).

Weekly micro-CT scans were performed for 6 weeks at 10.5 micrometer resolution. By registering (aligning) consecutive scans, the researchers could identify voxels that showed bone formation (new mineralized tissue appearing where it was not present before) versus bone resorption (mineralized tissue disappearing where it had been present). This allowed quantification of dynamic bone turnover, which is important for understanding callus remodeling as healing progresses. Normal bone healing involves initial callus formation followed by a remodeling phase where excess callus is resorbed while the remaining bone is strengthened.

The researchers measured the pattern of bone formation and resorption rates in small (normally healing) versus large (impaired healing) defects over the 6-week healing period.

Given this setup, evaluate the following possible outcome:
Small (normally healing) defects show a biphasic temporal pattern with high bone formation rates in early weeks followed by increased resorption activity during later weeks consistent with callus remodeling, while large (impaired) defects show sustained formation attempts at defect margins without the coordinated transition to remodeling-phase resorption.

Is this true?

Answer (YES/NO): NO